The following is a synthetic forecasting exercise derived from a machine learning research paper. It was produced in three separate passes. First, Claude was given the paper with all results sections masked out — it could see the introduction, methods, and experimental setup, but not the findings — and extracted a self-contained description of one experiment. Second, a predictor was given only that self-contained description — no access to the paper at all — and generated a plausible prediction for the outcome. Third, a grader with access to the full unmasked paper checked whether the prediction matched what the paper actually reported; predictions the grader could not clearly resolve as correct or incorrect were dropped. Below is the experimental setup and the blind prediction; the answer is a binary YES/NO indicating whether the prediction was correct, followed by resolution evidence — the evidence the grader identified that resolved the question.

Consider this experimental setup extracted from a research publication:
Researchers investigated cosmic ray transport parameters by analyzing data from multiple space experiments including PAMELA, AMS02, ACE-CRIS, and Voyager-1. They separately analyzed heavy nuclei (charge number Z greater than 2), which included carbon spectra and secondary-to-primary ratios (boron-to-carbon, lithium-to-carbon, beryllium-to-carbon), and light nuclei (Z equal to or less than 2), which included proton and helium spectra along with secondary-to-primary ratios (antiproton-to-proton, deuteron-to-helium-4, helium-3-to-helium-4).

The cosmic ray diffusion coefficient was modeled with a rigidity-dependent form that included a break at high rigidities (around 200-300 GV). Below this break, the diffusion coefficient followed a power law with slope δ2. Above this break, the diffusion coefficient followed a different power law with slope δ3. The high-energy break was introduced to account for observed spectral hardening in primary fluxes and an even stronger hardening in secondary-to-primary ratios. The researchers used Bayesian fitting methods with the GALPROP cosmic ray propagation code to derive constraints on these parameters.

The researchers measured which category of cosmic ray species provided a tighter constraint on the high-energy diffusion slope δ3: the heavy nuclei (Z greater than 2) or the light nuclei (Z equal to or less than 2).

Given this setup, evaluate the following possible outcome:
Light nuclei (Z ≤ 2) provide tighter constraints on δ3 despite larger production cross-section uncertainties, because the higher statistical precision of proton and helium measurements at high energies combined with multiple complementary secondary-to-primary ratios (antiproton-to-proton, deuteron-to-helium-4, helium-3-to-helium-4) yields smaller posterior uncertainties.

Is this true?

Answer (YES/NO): YES